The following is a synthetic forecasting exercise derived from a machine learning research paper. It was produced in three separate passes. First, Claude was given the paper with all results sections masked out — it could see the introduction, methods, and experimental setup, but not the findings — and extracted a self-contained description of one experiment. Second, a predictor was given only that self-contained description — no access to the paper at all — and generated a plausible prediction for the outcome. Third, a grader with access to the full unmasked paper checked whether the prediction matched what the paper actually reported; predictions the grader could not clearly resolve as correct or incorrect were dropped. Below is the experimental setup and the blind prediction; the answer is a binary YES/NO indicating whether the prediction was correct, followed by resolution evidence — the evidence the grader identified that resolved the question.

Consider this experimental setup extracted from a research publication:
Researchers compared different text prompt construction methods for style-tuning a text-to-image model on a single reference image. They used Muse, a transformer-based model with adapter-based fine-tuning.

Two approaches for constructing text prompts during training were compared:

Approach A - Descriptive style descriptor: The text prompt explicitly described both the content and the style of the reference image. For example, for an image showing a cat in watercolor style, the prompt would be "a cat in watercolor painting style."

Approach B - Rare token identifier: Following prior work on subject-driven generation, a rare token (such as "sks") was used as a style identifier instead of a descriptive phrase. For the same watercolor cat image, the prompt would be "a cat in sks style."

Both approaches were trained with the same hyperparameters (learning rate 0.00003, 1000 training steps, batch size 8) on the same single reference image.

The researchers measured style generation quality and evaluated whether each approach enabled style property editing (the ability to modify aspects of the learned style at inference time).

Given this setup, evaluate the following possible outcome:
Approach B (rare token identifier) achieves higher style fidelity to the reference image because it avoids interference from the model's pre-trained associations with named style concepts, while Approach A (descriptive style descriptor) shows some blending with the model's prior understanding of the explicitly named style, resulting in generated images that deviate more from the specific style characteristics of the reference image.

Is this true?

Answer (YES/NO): NO